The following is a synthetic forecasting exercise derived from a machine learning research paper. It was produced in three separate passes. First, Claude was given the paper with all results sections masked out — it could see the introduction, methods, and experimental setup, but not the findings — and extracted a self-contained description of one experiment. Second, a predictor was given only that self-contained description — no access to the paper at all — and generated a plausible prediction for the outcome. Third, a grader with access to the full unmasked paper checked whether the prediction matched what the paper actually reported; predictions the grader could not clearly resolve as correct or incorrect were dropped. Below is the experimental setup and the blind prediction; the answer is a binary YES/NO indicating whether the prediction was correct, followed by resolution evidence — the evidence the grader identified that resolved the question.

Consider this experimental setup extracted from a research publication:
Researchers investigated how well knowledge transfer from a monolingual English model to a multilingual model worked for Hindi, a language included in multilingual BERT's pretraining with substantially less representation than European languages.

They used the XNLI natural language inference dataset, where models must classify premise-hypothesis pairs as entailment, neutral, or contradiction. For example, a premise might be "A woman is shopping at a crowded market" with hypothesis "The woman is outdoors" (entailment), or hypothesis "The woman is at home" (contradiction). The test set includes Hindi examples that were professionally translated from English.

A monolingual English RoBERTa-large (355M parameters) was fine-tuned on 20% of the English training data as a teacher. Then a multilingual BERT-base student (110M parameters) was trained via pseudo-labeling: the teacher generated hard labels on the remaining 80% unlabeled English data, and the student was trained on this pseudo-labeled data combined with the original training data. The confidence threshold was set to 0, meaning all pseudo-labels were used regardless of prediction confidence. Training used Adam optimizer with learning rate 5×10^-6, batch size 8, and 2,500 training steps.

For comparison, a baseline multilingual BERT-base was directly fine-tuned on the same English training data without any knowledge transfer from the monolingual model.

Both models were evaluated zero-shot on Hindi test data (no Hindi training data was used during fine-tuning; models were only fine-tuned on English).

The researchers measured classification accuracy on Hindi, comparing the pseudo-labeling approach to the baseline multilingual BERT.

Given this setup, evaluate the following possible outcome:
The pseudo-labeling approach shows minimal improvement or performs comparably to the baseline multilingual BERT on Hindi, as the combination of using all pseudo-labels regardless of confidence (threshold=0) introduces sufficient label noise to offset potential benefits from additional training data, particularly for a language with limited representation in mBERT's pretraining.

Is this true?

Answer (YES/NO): NO